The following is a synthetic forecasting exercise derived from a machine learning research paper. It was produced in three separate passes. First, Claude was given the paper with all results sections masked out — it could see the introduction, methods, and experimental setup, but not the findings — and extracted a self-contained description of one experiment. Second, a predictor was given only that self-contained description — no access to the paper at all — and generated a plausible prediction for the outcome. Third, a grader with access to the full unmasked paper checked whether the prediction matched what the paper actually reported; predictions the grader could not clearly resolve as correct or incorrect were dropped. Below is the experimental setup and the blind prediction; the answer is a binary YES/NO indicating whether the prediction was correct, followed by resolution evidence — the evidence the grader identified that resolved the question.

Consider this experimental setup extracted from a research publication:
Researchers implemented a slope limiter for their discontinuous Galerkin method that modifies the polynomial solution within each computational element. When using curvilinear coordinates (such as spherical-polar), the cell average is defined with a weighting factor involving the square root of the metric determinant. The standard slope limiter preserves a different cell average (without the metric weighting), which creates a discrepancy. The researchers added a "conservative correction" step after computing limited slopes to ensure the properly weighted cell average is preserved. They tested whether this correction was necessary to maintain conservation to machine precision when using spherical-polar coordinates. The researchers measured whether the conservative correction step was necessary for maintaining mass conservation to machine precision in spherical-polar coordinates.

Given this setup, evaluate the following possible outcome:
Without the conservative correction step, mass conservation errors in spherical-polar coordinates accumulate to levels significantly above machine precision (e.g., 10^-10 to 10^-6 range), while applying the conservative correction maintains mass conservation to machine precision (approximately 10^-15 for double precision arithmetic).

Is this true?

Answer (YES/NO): YES